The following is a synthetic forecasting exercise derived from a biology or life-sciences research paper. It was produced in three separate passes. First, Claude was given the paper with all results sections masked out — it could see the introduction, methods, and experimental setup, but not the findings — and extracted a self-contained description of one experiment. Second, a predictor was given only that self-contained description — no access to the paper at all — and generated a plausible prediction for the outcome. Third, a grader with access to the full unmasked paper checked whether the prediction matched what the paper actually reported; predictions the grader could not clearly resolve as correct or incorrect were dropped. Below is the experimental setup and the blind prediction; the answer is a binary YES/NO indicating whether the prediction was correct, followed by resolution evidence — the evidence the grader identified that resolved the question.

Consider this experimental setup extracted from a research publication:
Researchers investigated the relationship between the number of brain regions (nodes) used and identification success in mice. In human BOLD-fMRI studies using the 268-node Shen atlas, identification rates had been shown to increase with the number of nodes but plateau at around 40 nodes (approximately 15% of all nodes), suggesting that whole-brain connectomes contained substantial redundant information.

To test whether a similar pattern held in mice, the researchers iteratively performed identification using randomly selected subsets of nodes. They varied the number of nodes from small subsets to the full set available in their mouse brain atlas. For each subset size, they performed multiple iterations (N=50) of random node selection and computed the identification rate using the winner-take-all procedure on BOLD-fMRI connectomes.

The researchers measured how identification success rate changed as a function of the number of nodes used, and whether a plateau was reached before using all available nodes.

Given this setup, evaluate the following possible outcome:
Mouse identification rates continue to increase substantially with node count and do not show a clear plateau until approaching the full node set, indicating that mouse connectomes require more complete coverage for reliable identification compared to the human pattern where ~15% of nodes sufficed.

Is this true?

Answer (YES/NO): NO